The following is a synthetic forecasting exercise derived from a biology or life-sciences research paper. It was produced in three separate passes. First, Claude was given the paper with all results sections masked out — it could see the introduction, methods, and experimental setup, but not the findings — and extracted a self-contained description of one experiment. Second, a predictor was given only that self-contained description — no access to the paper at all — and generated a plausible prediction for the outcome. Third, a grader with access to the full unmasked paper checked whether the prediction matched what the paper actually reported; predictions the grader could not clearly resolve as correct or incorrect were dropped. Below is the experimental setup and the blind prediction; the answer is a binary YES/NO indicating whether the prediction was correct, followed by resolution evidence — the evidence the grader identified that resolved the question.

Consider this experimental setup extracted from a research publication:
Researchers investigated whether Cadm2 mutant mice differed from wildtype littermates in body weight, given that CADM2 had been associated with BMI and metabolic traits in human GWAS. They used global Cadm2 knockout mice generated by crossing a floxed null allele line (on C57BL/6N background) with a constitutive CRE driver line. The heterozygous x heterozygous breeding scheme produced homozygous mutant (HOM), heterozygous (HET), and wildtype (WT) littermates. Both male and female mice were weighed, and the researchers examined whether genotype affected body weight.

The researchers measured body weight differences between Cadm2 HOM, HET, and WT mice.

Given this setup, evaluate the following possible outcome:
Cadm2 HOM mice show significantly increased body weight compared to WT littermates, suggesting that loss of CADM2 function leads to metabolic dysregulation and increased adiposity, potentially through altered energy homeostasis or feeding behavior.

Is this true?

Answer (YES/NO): NO